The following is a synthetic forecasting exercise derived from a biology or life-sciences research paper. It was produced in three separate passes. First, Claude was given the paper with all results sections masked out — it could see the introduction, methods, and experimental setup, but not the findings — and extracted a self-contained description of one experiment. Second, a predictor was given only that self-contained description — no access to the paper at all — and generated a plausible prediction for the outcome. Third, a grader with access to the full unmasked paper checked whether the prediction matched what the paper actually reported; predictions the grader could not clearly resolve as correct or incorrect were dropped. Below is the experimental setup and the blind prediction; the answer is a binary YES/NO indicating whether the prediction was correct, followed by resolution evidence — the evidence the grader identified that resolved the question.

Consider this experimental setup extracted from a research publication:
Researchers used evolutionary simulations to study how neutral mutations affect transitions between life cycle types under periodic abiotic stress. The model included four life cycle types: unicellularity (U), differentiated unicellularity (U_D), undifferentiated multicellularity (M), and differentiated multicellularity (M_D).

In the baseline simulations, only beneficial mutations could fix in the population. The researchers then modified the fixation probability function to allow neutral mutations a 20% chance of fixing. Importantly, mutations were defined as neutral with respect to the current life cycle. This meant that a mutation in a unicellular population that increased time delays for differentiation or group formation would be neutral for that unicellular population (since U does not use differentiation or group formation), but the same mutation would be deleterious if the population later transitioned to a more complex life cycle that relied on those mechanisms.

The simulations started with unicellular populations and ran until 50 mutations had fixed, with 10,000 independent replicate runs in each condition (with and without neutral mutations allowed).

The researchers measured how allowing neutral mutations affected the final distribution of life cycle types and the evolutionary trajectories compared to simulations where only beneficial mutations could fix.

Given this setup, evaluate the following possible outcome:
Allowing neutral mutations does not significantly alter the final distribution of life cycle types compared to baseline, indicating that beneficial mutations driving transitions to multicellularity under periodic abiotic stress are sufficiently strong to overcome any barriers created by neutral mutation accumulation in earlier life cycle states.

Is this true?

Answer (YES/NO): NO